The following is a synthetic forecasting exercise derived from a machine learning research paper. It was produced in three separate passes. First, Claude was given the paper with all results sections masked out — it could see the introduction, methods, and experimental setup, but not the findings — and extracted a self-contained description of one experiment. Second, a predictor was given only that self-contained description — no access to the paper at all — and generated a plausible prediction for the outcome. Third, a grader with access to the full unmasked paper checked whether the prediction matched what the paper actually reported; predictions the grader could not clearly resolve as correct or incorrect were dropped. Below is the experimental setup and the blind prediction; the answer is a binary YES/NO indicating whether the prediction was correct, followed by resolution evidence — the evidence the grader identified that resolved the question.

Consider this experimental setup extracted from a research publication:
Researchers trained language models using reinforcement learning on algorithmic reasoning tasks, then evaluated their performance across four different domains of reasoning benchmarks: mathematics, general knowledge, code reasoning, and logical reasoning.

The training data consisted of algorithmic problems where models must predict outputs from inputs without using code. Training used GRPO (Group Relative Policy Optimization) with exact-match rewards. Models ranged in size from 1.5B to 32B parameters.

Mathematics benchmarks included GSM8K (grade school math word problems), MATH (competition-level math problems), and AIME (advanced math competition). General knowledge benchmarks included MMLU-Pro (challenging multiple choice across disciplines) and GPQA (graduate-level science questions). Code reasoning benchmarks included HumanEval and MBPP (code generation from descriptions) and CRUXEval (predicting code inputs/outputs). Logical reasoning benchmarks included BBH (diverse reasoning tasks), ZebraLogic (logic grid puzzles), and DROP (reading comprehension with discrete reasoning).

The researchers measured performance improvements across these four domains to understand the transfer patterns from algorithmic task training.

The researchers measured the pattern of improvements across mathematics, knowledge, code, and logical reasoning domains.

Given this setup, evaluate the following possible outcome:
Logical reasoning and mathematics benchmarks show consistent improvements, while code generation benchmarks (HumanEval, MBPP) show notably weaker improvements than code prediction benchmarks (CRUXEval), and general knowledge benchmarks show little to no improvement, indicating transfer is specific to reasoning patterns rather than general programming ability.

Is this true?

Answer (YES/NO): NO